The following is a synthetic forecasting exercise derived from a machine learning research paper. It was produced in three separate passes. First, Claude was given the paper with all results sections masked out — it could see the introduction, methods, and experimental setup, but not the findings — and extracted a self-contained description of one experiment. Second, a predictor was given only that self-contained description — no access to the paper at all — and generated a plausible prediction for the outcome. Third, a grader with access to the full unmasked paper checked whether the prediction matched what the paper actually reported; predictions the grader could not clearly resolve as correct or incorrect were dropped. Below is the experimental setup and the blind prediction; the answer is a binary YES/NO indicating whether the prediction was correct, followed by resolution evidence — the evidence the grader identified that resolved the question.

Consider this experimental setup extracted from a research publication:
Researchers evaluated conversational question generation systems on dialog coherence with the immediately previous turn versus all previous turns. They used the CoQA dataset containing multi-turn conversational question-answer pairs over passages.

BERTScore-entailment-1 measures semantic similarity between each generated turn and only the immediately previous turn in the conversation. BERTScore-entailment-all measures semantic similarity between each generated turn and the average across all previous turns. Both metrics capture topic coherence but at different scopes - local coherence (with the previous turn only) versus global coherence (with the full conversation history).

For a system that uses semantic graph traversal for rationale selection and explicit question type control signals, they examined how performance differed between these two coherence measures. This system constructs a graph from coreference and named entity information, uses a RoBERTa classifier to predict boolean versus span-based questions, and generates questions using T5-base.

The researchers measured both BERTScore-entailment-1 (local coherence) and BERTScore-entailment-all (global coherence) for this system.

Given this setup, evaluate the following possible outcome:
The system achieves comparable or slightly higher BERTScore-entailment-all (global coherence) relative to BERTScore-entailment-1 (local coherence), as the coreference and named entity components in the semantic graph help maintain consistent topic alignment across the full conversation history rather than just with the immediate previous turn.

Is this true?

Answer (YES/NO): NO